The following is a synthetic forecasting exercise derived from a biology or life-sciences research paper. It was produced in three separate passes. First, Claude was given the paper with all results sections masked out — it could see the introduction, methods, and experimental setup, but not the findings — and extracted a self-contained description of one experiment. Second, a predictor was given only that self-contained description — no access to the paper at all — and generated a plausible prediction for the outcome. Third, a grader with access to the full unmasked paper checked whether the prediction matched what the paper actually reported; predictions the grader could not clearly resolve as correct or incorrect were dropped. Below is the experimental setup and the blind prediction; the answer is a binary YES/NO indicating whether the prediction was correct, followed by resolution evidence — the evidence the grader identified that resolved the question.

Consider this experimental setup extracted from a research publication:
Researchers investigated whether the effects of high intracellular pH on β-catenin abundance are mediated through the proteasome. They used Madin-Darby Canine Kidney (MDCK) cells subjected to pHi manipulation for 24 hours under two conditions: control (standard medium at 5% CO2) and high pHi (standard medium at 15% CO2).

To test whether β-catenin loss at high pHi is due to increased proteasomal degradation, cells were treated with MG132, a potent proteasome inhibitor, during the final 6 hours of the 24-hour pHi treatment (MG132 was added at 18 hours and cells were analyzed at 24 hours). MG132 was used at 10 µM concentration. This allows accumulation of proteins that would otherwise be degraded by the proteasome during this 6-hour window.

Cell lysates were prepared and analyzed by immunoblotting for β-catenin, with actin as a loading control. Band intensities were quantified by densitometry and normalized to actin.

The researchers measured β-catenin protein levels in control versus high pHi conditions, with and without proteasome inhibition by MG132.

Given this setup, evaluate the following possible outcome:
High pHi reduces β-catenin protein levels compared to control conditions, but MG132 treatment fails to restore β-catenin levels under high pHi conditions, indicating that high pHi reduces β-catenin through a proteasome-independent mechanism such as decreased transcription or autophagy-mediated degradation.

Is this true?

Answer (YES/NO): NO